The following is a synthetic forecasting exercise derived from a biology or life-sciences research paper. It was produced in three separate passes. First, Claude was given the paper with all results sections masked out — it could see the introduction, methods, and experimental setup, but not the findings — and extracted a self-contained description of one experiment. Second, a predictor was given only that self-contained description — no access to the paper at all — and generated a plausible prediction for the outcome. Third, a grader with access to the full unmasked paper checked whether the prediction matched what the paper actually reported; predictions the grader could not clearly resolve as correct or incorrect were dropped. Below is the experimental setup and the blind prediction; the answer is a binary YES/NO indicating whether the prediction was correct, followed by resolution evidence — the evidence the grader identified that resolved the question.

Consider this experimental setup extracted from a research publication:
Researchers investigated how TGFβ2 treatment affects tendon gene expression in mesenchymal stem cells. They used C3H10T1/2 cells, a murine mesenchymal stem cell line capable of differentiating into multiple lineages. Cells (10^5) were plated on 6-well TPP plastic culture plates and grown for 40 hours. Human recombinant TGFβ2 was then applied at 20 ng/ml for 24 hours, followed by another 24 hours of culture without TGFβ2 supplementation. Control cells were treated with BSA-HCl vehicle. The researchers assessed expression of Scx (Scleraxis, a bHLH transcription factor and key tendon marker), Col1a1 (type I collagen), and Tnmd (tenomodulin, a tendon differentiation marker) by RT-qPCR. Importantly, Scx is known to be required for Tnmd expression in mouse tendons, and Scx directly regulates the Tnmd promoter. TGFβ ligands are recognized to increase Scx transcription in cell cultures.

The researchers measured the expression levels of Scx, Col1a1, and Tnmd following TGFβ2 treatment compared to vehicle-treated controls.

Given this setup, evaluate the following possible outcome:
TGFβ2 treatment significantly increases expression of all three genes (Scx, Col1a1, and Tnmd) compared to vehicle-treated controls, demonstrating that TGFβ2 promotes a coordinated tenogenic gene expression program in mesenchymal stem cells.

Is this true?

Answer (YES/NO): NO